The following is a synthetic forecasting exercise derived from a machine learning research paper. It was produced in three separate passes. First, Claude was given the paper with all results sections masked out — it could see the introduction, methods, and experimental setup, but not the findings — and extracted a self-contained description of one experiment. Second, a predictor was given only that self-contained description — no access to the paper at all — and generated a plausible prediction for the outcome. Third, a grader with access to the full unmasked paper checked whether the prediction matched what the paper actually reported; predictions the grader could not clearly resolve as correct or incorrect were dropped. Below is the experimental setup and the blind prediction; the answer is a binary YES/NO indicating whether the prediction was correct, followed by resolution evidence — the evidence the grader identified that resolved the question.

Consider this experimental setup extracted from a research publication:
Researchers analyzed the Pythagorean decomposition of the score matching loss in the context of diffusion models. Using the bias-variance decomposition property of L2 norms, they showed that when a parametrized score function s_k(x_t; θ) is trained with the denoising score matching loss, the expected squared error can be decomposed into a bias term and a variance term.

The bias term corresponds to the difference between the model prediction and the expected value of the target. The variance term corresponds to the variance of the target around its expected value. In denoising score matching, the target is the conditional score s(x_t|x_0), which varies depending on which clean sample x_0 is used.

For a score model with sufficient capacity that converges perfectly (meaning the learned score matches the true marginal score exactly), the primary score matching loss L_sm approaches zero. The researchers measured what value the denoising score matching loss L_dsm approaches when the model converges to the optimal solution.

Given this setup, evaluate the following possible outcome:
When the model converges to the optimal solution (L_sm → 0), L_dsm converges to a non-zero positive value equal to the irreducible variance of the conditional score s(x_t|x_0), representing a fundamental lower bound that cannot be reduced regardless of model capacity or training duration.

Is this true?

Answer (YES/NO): YES